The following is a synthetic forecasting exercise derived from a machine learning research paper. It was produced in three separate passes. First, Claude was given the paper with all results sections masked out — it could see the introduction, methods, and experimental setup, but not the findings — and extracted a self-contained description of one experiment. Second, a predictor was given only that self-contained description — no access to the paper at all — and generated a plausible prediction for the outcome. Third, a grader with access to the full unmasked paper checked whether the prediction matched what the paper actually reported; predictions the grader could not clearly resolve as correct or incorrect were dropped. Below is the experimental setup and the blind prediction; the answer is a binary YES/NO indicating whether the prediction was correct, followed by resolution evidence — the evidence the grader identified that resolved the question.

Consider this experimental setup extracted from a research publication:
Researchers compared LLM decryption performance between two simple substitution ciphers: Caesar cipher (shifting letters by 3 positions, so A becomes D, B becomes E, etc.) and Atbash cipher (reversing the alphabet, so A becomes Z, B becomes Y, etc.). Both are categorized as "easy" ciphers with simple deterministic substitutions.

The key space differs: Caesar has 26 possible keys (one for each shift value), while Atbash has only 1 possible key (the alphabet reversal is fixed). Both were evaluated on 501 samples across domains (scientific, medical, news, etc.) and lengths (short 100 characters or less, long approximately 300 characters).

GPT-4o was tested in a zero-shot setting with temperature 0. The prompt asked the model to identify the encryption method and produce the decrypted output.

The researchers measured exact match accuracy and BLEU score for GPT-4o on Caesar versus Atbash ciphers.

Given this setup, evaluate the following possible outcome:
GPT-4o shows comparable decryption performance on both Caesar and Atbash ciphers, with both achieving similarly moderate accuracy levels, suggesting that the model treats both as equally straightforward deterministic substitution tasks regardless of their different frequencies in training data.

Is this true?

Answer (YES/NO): NO